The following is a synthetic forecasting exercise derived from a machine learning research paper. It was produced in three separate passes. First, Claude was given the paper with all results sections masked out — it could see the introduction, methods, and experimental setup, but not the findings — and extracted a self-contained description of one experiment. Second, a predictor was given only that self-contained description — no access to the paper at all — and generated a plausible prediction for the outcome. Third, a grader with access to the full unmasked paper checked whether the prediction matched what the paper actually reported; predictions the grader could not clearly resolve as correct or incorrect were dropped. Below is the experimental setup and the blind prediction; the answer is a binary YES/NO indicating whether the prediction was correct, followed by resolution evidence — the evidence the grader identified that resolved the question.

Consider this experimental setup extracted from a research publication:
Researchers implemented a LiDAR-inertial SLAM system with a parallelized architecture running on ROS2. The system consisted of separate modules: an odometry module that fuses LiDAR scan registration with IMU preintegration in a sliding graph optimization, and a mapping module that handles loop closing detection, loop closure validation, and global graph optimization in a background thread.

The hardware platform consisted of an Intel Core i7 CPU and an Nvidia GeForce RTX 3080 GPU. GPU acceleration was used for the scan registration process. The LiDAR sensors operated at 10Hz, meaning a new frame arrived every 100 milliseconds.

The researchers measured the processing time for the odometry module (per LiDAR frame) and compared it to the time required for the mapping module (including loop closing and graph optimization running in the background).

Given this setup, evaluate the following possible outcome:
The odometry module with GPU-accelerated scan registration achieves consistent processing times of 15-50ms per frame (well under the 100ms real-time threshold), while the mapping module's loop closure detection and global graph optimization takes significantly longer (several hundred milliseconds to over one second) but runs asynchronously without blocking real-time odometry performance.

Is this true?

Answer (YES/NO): NO